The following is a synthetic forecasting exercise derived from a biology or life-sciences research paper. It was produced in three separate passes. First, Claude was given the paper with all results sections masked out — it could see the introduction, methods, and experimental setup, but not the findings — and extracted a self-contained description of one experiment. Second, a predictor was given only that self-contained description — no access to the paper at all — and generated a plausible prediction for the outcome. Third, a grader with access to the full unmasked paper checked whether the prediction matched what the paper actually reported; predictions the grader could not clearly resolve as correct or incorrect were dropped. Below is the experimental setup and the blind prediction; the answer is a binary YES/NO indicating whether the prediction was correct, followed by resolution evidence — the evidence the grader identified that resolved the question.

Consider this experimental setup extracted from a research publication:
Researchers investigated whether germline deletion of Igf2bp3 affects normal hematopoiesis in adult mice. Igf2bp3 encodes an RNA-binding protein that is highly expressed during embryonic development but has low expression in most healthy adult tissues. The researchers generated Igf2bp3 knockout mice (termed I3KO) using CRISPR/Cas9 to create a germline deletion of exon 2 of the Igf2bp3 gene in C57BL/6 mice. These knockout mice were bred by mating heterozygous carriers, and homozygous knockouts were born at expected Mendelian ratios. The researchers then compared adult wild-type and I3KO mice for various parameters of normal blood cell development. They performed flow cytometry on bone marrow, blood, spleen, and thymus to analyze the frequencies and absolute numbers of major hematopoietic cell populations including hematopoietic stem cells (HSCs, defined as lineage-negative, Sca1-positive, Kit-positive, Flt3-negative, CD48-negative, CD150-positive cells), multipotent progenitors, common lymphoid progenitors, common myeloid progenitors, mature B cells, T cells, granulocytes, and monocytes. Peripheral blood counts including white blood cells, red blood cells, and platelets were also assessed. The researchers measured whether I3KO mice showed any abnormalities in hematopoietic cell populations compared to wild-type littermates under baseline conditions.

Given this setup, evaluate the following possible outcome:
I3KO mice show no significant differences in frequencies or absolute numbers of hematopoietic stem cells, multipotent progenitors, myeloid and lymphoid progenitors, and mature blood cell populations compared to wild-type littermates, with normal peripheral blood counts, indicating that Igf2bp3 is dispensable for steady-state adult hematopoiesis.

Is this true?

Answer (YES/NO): YES